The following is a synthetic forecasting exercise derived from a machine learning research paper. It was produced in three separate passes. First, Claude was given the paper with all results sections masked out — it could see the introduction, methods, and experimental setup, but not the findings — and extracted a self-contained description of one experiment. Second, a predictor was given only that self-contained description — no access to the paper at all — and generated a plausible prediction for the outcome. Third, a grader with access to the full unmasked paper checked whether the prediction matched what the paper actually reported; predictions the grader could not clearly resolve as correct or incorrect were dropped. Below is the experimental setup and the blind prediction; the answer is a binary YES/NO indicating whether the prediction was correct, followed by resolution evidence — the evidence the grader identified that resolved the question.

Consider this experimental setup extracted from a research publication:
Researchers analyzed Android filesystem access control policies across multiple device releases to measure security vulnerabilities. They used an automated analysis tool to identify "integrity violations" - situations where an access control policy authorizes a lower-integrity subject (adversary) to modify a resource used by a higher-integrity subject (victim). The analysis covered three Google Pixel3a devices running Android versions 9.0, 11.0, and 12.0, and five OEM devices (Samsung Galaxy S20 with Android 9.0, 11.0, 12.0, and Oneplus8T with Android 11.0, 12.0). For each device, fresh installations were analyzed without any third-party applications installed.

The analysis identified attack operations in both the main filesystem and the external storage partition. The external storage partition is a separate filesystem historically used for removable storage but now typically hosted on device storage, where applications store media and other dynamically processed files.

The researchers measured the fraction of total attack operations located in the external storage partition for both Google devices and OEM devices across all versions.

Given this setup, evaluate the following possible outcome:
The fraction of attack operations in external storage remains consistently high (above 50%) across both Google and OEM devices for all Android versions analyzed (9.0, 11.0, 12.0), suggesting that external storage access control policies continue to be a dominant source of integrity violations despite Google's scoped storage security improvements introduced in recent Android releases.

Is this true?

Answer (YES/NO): NO